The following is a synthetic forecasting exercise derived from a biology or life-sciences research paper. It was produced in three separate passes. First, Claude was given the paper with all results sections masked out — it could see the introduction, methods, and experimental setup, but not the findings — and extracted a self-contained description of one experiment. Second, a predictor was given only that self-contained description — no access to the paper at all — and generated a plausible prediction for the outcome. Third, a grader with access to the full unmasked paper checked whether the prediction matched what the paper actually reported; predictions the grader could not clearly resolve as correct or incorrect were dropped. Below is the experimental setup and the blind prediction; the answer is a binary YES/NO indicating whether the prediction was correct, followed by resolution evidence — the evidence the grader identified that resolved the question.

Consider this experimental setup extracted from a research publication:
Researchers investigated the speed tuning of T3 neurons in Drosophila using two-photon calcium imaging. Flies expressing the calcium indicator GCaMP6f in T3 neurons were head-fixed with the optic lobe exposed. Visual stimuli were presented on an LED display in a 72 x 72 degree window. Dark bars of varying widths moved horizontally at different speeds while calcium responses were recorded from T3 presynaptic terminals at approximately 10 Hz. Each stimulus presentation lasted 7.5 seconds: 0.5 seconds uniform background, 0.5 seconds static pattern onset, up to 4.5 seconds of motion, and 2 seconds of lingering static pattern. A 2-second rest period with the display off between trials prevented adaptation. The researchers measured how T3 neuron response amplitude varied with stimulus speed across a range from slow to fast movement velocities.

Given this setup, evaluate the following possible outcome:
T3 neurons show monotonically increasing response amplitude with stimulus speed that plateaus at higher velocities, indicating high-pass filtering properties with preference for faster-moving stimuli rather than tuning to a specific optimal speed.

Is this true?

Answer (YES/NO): NO